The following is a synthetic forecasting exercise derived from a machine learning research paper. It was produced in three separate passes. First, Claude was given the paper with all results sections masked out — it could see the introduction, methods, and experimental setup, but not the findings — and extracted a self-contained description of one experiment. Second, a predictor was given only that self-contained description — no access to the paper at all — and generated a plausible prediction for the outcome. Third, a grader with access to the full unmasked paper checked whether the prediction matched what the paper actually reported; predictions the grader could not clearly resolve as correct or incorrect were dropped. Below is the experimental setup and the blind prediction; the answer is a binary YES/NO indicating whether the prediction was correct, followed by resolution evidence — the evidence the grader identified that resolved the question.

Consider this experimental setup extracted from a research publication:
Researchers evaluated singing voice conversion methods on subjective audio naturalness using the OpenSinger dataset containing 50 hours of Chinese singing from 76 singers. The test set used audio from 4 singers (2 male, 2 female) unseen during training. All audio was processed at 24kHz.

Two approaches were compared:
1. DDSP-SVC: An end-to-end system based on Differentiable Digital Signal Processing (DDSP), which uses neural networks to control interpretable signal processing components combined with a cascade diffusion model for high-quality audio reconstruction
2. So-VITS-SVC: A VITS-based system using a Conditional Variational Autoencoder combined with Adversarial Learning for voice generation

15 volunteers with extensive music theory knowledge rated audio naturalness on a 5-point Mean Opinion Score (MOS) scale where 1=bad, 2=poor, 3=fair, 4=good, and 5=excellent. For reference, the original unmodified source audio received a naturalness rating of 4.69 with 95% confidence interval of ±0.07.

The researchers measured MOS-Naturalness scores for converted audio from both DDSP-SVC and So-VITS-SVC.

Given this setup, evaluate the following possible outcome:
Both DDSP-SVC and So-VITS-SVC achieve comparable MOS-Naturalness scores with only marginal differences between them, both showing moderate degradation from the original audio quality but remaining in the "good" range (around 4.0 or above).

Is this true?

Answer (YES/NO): NO